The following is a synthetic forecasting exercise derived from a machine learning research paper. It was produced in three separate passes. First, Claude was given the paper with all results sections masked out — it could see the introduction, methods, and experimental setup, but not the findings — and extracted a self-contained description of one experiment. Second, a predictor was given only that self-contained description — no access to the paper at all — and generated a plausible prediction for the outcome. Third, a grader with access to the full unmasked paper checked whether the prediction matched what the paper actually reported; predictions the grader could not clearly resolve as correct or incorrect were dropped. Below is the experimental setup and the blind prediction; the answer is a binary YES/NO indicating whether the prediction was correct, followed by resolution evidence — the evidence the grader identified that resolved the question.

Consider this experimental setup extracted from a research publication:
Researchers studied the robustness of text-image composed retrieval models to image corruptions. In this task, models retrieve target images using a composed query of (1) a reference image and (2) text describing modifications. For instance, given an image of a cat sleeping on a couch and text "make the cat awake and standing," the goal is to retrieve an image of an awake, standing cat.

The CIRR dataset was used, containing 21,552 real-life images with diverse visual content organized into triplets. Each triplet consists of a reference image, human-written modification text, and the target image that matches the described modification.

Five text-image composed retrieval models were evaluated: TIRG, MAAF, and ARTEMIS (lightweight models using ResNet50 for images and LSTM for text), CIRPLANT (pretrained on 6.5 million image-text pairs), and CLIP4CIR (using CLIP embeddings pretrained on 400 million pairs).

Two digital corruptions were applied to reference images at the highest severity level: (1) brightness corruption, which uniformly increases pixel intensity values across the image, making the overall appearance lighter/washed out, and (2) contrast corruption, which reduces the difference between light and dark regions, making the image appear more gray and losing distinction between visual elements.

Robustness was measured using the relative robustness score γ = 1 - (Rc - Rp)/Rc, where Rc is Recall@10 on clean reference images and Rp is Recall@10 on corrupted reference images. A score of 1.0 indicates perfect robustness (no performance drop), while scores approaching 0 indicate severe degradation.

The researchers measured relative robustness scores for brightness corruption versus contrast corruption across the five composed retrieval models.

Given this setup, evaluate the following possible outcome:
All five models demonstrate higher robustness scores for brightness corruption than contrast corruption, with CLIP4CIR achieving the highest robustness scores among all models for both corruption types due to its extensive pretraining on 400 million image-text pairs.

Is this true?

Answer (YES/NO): NO